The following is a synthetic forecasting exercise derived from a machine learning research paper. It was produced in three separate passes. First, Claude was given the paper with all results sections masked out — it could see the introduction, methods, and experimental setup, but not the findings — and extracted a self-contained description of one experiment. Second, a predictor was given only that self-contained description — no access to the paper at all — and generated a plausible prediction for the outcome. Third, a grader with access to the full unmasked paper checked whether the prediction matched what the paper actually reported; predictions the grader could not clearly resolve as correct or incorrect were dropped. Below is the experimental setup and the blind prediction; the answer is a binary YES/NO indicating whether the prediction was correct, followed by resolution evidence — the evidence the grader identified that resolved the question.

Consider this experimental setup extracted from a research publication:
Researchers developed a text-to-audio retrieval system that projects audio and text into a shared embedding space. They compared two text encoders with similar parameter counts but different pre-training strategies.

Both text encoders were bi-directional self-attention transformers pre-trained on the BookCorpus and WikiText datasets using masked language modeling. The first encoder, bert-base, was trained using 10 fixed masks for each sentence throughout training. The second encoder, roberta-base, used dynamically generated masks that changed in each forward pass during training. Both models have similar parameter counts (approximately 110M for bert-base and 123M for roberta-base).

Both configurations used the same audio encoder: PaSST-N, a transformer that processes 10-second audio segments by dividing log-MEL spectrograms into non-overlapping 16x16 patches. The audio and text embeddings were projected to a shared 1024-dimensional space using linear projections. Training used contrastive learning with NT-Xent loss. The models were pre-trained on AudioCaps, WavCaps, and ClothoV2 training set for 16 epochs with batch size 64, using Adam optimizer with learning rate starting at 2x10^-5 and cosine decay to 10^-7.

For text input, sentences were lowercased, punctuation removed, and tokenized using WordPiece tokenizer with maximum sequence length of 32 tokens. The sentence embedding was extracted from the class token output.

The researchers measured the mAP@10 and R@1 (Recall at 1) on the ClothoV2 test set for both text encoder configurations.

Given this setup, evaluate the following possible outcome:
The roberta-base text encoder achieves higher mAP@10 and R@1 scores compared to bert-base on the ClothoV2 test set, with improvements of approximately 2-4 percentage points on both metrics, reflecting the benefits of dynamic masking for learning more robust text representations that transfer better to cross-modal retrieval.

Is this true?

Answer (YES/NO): NO